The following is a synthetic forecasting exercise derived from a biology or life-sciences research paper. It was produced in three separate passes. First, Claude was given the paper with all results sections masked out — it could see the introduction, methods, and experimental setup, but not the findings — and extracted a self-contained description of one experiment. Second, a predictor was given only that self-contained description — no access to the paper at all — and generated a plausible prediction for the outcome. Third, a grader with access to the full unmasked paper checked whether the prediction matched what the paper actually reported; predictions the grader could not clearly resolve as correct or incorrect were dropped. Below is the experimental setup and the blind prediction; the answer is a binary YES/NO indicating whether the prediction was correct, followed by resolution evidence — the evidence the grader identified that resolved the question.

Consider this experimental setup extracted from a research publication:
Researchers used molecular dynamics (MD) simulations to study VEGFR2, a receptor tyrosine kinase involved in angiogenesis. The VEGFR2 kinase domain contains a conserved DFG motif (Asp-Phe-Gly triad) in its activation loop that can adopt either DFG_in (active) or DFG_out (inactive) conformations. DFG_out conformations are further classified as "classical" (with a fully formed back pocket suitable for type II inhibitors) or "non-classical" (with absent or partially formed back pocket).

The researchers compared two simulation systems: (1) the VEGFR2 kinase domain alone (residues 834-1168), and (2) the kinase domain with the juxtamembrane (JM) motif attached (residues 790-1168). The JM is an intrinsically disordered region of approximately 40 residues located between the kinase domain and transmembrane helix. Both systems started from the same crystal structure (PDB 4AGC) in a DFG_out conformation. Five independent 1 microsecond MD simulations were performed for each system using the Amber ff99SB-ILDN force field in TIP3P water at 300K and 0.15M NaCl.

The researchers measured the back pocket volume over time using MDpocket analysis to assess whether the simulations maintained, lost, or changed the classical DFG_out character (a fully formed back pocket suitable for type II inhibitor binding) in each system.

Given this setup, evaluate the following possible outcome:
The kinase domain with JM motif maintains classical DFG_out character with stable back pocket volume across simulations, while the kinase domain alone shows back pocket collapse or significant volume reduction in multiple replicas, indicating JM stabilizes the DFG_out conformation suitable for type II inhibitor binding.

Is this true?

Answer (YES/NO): YES